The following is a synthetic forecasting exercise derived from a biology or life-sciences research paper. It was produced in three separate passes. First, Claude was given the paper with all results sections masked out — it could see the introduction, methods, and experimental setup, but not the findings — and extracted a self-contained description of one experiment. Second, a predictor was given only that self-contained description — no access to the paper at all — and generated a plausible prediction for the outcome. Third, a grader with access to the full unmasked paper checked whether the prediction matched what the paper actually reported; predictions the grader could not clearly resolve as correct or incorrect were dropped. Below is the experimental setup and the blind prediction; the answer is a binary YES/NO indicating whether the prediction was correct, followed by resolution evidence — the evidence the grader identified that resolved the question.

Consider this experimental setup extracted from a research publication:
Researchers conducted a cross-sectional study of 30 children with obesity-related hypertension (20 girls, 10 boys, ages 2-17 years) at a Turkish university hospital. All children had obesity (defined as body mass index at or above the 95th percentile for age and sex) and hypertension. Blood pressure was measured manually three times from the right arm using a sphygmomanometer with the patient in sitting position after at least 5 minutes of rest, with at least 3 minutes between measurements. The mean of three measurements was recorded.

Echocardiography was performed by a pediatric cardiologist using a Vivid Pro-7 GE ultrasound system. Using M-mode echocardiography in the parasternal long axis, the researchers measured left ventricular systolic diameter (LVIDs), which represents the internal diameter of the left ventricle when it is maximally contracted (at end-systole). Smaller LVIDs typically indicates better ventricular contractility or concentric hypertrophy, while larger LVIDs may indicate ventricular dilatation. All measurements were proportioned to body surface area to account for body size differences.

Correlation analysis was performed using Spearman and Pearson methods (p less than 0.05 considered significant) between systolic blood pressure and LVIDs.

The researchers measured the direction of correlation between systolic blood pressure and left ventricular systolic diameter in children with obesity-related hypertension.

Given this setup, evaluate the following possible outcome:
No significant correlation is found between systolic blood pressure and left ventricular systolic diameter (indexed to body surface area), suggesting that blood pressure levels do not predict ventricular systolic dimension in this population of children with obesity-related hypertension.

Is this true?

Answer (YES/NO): NO